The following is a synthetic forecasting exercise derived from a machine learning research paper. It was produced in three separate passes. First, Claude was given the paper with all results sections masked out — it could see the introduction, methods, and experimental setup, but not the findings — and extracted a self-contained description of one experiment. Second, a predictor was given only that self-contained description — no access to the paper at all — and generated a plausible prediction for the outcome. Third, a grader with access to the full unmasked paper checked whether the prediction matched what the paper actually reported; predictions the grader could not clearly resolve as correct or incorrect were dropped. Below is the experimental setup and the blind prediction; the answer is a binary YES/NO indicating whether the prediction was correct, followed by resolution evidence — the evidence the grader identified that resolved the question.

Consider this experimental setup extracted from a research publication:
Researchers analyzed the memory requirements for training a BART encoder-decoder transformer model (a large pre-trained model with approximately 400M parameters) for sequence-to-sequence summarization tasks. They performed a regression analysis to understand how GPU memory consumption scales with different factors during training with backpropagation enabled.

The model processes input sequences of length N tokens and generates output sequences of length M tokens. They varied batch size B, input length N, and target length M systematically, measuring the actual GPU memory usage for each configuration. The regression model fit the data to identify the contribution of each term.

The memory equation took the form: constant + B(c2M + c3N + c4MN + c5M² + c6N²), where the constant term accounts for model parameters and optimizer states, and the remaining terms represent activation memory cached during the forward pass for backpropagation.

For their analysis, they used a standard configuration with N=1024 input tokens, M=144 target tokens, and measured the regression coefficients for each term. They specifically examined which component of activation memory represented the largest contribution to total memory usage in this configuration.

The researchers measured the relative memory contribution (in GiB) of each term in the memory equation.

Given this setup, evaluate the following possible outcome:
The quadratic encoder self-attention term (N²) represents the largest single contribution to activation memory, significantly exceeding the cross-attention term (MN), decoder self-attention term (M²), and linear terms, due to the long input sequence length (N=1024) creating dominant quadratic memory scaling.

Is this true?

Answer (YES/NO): YES